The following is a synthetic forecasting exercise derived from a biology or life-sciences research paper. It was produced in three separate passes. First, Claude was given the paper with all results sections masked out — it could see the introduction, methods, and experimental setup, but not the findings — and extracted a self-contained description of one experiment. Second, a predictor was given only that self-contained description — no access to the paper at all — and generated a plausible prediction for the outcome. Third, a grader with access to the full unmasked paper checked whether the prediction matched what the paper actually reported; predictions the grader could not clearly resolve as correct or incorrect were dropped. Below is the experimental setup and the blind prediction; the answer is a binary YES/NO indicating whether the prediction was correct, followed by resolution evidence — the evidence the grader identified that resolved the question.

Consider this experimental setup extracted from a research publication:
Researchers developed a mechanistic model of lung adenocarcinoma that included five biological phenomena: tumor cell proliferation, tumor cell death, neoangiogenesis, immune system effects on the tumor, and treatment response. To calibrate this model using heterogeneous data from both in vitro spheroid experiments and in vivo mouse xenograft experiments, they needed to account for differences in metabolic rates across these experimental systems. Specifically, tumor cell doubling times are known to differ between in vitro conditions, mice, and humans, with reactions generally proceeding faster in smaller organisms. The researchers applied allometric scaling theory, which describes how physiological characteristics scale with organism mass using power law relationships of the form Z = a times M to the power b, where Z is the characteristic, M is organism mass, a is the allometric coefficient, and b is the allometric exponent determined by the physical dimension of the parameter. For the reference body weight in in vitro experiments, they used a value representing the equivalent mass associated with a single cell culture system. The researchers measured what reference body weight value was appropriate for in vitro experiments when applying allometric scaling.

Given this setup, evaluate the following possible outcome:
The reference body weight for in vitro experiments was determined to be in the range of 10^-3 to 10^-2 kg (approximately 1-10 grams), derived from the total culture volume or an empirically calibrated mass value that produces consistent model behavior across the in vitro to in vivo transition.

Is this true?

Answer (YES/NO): YES